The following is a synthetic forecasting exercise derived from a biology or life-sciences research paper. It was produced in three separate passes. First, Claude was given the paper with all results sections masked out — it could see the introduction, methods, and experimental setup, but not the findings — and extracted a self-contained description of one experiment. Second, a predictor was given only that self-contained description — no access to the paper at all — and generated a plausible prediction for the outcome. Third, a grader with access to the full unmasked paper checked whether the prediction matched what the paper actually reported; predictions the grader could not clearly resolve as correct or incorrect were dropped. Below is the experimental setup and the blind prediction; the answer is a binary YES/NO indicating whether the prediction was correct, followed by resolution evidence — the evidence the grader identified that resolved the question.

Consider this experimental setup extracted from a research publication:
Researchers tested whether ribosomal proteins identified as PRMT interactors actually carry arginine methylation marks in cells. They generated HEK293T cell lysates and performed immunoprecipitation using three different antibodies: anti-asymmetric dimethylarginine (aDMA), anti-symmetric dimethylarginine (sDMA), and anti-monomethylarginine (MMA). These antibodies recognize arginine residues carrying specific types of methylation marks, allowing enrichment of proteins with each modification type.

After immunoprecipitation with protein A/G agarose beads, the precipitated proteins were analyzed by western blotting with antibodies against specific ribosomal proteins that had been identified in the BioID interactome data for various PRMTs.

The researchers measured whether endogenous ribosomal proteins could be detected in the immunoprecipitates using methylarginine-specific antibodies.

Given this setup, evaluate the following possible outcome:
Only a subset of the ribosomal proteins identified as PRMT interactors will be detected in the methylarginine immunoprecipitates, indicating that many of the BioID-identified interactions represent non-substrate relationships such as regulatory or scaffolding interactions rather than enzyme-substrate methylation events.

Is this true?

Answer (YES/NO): NO